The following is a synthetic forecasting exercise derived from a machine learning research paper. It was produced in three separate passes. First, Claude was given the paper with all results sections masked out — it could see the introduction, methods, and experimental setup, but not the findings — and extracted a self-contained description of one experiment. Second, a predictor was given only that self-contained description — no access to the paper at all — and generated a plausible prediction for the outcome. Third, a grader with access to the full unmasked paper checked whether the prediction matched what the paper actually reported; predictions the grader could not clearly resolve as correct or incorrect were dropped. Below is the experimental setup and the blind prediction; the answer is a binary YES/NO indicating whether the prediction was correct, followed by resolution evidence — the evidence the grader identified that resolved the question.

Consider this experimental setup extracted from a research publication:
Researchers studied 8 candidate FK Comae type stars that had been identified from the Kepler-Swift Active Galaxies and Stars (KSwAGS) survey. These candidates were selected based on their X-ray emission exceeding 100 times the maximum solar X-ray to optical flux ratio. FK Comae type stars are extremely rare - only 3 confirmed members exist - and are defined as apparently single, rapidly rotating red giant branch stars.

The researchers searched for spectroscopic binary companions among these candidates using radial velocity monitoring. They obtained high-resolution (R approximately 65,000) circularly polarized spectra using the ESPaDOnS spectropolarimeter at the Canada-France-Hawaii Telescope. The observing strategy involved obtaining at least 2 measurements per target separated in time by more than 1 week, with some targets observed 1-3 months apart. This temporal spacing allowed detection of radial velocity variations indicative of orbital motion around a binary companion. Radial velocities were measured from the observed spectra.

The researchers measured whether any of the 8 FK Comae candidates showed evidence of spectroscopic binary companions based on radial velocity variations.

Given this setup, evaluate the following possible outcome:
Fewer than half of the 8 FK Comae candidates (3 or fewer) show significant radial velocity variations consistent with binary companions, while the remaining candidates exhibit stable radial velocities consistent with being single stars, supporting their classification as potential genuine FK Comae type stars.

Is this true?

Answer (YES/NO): NO